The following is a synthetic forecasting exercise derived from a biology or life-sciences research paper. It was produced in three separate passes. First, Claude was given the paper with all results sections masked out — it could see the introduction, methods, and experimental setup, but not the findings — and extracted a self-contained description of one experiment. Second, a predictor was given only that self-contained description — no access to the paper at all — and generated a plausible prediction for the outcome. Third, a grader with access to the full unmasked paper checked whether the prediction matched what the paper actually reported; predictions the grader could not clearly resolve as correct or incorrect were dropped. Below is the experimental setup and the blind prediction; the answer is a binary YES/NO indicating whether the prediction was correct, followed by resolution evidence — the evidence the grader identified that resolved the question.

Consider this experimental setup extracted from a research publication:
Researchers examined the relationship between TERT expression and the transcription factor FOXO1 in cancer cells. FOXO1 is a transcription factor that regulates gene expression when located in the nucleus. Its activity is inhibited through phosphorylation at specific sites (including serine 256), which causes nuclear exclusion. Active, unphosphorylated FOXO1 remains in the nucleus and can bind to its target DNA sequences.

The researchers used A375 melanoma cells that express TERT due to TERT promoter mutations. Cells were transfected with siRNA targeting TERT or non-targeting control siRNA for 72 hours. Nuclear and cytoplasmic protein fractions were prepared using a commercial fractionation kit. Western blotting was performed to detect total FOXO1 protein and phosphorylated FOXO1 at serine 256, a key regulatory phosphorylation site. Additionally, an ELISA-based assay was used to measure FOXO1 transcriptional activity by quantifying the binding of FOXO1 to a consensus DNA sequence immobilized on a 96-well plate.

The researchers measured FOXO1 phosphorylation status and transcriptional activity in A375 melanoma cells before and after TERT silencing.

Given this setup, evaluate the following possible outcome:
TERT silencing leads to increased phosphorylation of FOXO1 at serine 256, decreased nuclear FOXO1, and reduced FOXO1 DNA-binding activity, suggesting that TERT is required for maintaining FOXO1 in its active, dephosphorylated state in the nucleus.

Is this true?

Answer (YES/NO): NO